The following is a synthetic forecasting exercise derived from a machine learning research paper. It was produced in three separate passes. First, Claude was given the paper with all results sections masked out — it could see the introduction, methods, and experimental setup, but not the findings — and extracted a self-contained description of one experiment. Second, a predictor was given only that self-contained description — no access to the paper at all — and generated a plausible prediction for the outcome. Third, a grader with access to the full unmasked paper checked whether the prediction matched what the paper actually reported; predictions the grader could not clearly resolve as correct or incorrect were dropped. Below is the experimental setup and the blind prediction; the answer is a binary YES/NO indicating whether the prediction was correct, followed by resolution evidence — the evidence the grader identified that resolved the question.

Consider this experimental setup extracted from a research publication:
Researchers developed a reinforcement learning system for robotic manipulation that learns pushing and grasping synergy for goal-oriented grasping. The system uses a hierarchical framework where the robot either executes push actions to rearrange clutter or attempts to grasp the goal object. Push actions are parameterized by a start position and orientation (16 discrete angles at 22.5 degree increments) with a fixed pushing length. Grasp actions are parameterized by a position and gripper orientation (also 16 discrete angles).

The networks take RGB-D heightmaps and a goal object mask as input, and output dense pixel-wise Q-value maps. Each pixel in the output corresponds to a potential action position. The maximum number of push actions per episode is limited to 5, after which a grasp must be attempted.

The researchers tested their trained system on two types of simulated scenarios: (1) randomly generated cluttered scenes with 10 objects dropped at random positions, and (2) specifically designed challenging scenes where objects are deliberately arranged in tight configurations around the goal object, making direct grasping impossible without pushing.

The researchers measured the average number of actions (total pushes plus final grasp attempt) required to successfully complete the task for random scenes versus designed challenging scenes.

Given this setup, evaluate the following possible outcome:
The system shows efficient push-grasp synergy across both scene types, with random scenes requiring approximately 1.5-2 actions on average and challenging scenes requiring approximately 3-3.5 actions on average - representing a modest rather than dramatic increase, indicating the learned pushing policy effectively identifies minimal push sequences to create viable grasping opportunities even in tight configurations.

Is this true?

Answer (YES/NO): NO